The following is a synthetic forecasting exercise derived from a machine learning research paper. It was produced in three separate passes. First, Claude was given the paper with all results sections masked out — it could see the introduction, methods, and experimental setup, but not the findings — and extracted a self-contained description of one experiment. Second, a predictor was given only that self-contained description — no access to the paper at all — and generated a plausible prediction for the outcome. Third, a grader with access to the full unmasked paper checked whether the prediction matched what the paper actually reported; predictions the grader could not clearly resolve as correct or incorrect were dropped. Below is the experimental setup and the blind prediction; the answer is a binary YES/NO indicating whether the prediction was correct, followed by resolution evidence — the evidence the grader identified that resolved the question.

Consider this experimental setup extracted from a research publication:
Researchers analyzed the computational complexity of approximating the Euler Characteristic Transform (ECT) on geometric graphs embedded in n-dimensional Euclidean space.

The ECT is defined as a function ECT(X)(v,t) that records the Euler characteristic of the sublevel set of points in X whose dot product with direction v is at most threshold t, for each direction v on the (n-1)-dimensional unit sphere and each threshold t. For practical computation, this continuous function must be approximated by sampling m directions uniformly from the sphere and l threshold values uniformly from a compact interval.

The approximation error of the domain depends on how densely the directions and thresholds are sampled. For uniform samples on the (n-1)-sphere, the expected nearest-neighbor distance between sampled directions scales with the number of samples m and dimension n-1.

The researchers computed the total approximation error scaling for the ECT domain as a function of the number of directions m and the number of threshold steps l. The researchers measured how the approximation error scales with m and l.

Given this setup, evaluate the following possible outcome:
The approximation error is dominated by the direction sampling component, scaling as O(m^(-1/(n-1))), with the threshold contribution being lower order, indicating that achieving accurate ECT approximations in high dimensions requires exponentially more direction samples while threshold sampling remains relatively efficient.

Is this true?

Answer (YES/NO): NO